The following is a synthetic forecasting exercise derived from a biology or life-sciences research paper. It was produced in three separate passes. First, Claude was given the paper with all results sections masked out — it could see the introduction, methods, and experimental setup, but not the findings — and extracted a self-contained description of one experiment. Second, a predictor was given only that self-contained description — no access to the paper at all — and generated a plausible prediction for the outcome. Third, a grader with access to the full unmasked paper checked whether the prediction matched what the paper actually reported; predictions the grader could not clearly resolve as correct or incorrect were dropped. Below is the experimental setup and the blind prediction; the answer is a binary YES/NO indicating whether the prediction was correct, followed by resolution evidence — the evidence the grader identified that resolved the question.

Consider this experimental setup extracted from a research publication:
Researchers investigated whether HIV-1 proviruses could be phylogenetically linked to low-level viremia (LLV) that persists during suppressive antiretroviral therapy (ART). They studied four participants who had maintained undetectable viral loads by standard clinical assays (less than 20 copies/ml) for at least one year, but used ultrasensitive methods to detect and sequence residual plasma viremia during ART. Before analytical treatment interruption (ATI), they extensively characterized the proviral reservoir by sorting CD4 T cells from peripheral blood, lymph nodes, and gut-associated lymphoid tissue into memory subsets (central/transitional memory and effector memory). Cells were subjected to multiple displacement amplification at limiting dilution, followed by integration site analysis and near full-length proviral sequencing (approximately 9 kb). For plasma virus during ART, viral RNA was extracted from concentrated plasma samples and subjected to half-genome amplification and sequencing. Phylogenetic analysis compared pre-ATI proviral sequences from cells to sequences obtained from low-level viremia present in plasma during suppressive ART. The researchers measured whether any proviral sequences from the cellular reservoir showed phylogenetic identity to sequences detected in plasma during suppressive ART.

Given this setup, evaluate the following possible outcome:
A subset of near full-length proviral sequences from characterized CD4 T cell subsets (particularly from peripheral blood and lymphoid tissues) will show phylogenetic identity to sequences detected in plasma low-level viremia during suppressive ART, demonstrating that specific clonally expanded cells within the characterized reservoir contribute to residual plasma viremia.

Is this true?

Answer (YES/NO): YES